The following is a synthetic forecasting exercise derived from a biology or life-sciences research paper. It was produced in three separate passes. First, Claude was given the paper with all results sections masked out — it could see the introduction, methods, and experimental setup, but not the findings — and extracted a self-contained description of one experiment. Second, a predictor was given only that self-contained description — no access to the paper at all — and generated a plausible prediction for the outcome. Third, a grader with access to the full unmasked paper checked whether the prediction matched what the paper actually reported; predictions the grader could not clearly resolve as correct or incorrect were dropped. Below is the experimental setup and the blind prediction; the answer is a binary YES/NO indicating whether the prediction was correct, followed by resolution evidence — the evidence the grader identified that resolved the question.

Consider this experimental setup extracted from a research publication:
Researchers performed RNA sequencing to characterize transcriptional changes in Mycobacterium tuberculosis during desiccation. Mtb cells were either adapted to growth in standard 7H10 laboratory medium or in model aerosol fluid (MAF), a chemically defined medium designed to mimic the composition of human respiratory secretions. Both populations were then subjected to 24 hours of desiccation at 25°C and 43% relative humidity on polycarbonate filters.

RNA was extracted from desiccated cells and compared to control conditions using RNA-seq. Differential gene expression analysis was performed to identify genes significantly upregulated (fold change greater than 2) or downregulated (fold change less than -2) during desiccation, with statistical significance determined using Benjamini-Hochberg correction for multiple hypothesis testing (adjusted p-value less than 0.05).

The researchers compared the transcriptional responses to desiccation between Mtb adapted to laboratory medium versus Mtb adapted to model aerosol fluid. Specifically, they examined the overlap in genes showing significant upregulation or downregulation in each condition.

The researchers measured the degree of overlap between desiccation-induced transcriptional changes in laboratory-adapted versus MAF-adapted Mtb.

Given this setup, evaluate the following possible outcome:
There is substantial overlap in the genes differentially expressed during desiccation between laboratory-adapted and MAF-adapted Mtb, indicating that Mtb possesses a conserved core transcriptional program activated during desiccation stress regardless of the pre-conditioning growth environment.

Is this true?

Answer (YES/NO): YES